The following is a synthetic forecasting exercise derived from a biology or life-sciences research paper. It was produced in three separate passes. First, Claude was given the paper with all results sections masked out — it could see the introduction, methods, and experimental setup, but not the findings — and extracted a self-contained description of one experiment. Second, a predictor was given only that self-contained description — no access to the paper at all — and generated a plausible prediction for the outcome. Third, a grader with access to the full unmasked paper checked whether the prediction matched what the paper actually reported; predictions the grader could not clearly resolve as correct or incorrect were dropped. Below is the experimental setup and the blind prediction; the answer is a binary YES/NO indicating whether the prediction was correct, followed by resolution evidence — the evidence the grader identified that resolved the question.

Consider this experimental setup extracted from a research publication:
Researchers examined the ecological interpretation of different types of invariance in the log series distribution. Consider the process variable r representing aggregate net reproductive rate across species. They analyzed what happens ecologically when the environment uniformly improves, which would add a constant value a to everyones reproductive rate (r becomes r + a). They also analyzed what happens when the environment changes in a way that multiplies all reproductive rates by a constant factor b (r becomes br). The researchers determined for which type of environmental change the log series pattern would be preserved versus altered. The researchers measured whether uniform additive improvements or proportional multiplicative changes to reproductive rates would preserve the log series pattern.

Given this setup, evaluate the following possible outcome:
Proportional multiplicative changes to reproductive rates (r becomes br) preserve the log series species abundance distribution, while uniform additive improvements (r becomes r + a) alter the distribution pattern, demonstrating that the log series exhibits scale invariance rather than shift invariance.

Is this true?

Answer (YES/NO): NO